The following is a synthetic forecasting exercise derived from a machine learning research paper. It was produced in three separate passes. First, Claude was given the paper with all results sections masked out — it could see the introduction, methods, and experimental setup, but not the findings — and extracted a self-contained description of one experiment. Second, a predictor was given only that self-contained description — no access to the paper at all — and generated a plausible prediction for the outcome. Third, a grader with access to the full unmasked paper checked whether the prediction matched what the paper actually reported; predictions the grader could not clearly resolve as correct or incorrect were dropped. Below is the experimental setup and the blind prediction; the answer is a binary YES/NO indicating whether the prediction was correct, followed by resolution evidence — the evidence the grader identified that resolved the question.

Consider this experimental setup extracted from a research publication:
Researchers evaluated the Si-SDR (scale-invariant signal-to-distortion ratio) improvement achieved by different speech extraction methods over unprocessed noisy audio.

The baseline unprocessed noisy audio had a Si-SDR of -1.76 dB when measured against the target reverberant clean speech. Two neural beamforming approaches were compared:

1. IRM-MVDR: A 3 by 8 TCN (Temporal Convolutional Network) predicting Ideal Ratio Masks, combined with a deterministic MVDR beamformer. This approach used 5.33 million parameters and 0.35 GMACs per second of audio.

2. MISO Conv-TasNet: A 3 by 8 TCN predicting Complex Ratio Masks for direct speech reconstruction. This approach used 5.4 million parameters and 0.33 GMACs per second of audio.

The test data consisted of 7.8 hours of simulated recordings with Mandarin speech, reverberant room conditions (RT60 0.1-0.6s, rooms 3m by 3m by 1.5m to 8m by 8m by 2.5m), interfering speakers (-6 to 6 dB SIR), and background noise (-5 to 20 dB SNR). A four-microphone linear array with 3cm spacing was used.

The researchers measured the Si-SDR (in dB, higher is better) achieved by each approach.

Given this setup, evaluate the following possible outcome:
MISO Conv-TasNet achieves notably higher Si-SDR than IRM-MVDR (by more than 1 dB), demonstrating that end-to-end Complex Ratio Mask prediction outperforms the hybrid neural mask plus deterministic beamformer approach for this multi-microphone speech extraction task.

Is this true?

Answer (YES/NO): NO